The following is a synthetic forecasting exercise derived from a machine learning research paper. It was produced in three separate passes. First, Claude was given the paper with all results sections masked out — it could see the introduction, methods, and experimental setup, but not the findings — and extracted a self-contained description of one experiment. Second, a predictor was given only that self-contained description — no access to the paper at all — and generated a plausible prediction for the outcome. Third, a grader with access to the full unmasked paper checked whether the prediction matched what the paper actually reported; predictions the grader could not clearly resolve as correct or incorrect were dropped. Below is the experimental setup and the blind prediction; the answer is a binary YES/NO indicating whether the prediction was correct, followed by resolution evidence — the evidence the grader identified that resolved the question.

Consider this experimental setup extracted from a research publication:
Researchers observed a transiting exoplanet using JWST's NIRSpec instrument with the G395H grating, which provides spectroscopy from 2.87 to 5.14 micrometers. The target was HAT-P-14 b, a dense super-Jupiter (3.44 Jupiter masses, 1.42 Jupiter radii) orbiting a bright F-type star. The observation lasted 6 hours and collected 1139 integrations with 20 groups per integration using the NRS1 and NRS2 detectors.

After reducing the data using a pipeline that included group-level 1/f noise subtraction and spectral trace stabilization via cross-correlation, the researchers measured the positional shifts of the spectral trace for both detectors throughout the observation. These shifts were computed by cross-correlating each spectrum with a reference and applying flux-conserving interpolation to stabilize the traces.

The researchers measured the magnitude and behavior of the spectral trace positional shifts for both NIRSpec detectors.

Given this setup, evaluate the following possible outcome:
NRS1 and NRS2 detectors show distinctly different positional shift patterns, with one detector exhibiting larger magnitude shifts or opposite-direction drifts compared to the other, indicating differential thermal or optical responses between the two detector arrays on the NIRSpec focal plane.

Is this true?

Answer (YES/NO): NO